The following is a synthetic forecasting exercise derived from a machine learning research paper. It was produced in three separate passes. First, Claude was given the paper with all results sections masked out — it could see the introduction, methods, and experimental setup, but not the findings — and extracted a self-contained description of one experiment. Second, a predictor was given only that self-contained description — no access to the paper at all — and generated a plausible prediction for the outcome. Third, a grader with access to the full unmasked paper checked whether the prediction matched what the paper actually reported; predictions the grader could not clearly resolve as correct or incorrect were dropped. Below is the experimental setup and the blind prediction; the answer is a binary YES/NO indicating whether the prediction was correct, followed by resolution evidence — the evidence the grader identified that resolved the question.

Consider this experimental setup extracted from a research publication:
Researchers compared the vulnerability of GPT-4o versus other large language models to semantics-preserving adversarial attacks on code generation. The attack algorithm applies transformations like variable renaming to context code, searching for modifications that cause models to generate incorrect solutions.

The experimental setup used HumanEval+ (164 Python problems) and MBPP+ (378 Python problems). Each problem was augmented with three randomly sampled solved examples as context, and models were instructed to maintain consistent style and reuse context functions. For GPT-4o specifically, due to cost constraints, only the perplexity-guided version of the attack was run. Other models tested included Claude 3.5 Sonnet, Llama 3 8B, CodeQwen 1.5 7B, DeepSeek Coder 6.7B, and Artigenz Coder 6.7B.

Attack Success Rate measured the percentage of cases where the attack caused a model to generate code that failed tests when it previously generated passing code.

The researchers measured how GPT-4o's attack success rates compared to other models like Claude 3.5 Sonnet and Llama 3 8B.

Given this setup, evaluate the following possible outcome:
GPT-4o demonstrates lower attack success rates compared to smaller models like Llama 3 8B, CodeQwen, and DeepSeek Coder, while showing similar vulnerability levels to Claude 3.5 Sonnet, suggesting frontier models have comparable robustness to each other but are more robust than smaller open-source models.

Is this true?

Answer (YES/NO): NO